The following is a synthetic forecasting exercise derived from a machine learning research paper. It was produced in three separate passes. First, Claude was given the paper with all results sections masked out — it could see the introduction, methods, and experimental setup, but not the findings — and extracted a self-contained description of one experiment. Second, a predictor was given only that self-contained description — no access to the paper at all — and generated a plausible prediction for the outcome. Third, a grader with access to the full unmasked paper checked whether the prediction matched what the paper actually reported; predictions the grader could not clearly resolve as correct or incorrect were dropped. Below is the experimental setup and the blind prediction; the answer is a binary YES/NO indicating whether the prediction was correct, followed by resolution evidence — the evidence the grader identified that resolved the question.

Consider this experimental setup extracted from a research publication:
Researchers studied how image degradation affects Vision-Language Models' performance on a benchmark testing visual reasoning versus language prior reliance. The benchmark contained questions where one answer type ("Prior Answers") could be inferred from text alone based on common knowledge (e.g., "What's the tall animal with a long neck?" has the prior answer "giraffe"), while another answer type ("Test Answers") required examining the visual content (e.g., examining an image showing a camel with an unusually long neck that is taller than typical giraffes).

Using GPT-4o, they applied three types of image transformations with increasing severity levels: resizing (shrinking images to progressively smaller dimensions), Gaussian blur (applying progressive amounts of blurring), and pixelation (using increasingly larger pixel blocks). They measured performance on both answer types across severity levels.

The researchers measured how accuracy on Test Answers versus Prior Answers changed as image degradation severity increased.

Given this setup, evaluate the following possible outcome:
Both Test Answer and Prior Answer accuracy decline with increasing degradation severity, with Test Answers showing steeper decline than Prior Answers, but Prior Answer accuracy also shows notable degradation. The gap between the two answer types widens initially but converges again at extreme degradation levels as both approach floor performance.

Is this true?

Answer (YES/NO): NO